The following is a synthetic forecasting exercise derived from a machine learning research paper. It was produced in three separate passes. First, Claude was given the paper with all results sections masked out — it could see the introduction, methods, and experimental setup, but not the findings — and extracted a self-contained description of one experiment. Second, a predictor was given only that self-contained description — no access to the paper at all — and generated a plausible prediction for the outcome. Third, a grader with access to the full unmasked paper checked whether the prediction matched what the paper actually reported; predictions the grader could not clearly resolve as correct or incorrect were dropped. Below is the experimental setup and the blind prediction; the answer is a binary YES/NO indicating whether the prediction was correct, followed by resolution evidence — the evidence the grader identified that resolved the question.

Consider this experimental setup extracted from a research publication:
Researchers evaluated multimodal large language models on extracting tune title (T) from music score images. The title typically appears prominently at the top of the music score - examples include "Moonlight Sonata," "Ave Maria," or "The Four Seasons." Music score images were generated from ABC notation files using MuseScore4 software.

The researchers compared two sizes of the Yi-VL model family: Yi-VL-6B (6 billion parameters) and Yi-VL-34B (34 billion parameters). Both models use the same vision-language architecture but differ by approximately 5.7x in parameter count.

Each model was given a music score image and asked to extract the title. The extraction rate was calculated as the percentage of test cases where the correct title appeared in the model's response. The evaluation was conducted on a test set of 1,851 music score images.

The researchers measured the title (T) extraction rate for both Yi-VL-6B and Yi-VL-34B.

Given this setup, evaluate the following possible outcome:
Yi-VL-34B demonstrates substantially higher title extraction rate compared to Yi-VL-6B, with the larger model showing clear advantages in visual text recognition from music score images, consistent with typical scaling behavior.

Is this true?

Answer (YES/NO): NO